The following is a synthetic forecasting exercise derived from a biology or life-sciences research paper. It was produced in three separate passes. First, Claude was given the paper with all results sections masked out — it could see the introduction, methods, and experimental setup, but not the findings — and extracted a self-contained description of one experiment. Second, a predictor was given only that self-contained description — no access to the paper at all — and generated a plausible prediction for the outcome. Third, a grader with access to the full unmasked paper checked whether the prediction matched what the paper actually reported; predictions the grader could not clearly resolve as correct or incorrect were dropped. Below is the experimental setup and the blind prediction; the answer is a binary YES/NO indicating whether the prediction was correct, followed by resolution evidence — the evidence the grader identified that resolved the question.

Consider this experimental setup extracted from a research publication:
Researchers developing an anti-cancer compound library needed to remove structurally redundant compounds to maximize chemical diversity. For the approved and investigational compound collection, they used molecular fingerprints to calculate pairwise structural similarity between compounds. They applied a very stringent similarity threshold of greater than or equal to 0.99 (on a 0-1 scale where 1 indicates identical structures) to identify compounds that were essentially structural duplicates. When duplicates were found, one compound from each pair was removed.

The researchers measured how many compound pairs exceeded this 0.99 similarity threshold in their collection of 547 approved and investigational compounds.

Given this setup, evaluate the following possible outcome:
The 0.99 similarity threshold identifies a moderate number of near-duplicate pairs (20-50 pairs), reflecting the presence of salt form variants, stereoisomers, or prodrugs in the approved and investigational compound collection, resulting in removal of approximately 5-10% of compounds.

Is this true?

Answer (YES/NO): NO